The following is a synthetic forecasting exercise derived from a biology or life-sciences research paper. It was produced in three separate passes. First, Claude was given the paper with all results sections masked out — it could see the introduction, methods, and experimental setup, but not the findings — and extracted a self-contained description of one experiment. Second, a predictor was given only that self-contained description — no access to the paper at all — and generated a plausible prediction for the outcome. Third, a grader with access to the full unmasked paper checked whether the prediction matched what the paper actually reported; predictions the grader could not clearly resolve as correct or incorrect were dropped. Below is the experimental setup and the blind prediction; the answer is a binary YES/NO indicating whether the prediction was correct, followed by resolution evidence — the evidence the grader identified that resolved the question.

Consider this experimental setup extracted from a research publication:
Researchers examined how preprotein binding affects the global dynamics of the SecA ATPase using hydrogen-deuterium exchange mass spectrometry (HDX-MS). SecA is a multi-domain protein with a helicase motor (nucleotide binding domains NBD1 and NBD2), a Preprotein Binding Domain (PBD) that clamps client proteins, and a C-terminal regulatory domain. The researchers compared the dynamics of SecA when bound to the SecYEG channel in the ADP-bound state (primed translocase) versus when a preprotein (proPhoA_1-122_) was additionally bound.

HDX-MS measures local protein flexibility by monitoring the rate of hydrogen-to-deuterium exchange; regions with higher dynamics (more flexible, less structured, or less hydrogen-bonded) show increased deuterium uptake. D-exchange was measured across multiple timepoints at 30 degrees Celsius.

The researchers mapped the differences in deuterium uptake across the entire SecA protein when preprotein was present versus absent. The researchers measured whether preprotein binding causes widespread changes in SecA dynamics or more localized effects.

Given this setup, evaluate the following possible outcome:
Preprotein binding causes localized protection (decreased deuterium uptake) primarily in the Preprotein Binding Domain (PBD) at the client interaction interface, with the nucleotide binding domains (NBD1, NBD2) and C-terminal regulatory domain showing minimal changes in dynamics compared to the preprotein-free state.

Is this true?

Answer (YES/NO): NO